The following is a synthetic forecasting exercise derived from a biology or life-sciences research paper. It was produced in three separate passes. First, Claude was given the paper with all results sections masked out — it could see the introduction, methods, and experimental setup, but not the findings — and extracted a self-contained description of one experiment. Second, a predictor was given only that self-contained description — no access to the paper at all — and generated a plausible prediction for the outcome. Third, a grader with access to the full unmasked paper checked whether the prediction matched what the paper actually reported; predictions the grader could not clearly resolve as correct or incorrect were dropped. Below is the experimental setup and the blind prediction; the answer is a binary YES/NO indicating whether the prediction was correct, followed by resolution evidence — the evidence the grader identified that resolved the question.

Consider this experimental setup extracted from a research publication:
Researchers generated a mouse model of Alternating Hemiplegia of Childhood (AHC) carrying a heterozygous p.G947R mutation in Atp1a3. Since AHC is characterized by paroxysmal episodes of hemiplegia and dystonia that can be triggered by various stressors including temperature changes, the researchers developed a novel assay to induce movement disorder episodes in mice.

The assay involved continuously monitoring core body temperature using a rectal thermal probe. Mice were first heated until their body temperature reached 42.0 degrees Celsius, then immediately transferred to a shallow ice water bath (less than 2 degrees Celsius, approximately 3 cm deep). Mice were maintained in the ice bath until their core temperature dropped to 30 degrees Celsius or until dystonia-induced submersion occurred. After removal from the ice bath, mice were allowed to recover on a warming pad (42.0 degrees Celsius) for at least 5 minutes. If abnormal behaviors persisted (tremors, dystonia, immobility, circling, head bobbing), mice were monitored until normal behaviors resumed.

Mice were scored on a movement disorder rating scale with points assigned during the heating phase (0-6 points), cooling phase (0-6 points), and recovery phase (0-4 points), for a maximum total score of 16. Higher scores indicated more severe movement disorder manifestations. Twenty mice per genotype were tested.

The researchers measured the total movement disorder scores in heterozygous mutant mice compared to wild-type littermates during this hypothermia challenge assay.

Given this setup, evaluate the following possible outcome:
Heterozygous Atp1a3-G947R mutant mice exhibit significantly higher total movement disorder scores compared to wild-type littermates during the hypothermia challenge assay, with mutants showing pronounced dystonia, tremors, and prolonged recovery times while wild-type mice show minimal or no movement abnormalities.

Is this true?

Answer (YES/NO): YES